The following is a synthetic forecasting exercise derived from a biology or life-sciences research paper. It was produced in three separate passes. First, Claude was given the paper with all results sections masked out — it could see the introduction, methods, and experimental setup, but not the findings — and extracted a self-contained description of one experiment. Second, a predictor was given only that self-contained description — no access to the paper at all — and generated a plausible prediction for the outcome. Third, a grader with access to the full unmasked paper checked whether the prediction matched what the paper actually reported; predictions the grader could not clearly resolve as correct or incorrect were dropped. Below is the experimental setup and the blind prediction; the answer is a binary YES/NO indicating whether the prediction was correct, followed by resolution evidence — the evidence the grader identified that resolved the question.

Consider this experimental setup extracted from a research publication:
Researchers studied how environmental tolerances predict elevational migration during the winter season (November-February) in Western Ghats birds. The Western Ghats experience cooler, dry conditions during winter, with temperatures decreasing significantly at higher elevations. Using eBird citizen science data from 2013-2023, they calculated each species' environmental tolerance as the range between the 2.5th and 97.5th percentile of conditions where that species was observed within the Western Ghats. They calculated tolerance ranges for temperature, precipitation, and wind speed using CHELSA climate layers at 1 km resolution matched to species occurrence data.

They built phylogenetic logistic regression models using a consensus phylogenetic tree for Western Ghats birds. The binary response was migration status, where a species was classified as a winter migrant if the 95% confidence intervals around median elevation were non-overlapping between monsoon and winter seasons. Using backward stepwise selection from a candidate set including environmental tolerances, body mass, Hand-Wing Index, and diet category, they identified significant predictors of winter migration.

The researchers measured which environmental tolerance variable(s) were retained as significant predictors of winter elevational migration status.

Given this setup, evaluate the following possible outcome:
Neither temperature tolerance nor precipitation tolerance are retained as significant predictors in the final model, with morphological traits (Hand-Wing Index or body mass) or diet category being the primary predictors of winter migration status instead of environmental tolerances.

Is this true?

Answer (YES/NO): NO